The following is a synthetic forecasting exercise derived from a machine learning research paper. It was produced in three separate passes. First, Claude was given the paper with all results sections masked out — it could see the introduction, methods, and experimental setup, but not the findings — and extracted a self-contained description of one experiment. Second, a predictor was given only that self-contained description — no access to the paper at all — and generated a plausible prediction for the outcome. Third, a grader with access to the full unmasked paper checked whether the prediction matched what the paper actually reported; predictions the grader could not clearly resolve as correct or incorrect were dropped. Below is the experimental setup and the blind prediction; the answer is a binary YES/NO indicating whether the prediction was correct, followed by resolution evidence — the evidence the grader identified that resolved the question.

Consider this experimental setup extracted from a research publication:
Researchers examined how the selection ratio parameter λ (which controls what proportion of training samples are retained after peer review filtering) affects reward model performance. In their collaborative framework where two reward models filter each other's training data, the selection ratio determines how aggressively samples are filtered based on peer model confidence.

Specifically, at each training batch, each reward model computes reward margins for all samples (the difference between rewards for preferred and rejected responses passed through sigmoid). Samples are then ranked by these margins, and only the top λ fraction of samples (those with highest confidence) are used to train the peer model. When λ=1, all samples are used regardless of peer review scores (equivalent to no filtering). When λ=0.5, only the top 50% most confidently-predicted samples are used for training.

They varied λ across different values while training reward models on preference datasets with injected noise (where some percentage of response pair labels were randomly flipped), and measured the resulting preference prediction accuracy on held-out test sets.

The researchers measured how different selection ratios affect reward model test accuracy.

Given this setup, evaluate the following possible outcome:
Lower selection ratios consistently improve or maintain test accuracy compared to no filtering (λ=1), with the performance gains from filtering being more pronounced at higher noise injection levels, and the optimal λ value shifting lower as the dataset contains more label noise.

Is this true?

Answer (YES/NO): YES